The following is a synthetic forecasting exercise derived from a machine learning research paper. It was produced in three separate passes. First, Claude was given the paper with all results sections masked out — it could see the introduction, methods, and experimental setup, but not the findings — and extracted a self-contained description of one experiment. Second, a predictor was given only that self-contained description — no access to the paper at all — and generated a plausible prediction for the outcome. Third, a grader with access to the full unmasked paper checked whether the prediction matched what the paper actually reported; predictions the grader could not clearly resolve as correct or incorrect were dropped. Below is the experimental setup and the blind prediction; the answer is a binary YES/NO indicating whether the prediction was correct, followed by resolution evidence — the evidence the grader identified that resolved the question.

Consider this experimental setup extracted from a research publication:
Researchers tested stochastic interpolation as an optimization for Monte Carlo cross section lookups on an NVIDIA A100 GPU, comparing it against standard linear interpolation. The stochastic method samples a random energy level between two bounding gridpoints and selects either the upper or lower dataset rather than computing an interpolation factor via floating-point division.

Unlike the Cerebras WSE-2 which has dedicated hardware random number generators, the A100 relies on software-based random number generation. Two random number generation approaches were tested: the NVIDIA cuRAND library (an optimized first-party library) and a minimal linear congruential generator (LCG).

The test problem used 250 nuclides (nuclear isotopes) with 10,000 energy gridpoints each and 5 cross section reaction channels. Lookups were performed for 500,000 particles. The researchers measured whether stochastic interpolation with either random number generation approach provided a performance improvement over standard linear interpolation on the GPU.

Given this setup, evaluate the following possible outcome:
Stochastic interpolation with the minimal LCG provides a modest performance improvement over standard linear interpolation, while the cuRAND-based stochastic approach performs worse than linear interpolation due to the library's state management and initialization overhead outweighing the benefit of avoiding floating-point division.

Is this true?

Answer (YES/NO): NO